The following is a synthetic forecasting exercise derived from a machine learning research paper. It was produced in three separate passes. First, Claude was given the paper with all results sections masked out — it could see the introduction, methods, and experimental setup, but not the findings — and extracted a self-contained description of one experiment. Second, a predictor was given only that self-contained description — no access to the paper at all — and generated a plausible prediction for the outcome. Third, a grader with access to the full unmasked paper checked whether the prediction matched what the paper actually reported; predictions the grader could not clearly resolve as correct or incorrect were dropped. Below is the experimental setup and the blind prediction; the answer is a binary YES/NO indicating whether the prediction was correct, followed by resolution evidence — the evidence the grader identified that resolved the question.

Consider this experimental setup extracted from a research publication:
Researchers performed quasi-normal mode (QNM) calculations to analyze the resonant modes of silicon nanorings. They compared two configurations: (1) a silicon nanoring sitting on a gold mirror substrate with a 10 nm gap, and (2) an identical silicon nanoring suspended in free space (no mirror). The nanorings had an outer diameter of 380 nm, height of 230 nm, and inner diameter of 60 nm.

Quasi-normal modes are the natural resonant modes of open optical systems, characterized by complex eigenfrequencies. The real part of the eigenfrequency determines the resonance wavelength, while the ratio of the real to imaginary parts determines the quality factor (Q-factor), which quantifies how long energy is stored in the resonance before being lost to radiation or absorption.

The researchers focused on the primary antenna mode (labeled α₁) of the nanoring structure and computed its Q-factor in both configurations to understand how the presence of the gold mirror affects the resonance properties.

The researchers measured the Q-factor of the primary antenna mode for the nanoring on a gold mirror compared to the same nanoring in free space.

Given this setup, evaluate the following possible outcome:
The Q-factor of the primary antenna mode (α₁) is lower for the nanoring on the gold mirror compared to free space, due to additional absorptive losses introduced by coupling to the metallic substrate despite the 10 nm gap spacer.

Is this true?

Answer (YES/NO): NO